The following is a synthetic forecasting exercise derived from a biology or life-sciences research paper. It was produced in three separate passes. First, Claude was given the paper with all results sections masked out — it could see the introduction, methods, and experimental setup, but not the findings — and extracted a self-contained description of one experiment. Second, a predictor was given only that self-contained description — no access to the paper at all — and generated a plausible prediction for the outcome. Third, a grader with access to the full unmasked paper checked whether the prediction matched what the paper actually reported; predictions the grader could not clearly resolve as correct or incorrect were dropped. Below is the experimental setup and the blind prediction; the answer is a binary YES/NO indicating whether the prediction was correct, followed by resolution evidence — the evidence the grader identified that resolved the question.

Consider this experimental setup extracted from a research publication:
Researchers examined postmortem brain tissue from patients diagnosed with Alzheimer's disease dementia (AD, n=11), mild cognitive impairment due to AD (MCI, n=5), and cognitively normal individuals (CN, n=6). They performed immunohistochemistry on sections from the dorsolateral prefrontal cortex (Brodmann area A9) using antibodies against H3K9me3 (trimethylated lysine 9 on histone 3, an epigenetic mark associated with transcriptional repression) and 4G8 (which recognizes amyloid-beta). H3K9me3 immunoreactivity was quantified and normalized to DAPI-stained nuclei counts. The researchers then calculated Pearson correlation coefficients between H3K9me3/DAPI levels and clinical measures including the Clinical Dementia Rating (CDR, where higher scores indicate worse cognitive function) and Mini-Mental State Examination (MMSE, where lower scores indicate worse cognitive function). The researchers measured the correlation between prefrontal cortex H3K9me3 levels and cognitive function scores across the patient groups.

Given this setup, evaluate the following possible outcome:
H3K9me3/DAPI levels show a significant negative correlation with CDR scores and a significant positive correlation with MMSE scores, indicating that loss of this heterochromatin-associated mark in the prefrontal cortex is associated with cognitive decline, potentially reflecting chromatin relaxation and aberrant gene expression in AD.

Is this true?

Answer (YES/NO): NO